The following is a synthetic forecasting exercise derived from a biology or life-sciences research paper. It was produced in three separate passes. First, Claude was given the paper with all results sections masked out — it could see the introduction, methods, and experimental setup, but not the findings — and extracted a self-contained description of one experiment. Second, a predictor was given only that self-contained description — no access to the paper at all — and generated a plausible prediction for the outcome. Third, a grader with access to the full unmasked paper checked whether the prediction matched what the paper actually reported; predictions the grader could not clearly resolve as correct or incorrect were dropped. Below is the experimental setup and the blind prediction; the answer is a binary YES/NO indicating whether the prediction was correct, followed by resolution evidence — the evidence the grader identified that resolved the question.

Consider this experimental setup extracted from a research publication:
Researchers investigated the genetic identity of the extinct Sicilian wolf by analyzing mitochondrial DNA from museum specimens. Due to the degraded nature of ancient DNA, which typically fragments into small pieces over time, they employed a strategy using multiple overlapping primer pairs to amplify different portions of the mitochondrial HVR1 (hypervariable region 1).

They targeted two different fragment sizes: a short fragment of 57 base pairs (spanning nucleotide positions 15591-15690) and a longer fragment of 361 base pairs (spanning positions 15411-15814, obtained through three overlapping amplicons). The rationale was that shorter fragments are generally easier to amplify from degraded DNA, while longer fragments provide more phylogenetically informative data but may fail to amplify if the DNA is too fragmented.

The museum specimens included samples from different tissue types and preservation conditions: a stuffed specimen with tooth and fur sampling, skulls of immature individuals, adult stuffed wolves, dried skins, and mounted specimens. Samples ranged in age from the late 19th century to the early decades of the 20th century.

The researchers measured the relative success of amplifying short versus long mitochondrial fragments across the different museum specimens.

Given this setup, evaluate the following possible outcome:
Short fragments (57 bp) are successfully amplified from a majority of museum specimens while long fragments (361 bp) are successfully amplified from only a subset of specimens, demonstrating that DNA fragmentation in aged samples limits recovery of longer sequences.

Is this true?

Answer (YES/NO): YES